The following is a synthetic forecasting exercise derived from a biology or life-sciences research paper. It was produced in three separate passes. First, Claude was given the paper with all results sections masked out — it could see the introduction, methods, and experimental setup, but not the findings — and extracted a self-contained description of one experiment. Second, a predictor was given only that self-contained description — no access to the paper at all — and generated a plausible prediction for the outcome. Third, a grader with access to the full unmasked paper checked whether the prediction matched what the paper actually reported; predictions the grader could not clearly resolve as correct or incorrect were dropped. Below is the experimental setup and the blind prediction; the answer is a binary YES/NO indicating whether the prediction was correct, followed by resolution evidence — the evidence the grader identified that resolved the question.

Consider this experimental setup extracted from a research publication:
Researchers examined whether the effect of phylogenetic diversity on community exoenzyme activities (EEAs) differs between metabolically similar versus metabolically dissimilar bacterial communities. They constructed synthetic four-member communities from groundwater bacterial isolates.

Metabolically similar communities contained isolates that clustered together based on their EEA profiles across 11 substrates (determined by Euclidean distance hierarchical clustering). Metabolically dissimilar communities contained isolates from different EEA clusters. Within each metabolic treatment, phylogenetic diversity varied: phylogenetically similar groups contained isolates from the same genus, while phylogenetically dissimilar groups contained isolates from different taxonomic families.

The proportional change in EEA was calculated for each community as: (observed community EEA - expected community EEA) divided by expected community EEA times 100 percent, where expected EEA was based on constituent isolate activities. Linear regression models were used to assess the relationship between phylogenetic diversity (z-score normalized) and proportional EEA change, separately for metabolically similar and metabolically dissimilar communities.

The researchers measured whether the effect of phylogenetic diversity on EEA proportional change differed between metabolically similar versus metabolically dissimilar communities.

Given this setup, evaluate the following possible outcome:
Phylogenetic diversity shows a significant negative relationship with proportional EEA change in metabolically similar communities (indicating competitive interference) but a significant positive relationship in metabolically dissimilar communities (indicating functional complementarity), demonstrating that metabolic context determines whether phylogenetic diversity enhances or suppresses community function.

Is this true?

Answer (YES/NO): YES